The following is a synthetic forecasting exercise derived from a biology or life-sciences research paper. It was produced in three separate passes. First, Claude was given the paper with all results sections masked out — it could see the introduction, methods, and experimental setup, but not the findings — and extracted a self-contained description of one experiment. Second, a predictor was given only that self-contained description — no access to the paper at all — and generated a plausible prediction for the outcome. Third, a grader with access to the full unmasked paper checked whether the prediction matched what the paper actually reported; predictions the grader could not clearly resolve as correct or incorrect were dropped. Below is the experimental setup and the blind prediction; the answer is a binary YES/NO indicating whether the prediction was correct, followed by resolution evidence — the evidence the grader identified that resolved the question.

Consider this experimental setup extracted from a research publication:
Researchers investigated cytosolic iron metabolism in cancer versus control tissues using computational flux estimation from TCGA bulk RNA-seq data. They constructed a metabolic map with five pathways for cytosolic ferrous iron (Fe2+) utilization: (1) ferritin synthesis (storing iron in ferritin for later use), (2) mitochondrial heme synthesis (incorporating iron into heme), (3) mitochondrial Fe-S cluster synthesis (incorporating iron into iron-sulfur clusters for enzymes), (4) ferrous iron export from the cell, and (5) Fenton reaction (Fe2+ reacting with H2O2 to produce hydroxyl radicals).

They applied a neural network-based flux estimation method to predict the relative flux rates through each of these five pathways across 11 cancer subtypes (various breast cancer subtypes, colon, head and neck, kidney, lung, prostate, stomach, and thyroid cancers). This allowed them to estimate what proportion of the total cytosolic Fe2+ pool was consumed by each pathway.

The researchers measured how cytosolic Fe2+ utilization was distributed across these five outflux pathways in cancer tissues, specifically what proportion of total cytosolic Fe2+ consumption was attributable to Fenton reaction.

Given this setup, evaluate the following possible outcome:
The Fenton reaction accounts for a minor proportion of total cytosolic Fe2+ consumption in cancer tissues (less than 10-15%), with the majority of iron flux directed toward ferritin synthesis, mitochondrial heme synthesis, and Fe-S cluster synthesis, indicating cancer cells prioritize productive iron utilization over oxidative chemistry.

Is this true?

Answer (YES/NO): NO